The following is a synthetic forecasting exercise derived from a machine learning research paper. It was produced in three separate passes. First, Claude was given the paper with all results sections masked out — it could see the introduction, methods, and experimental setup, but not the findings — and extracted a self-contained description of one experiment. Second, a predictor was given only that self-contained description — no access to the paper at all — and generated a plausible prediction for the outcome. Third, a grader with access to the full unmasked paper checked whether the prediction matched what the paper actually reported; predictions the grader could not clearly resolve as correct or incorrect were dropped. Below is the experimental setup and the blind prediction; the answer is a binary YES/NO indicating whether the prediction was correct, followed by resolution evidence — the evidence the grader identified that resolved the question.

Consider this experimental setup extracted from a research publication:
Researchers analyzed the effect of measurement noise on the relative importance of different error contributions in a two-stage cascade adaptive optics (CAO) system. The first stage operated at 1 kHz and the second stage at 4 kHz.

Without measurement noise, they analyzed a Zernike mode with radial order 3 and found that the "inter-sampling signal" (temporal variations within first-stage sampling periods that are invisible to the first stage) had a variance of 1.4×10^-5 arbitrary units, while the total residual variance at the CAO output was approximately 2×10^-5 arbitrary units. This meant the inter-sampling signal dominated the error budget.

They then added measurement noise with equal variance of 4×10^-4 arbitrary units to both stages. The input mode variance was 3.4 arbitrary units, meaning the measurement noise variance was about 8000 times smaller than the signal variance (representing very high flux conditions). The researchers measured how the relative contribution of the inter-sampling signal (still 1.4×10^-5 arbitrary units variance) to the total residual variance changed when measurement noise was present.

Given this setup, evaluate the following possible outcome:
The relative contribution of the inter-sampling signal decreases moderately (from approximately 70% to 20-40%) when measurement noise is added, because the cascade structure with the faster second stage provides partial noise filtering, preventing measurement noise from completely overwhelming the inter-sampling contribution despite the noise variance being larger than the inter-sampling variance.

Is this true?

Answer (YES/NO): YES